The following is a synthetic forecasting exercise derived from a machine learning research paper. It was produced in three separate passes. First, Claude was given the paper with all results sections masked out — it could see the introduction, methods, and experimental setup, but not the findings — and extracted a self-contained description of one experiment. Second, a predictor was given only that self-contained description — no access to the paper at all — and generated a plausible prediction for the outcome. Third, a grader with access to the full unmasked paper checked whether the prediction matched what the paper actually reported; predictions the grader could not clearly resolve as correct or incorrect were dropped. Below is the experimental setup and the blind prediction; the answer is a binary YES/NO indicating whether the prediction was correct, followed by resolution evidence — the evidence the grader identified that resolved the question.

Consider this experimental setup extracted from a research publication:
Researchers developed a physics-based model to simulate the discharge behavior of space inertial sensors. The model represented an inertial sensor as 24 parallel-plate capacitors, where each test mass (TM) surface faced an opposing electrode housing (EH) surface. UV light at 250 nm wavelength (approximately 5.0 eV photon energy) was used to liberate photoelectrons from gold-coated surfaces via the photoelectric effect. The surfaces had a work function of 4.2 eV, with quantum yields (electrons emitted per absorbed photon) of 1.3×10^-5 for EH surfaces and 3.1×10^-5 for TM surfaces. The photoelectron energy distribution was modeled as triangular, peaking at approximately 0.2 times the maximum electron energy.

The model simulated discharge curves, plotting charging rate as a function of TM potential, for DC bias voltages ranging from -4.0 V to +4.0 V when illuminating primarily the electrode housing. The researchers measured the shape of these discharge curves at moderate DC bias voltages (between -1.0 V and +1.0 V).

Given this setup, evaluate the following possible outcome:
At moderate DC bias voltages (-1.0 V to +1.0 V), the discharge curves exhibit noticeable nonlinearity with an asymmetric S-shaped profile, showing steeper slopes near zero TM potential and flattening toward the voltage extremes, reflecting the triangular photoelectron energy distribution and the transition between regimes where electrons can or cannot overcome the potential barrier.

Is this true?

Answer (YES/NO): YES